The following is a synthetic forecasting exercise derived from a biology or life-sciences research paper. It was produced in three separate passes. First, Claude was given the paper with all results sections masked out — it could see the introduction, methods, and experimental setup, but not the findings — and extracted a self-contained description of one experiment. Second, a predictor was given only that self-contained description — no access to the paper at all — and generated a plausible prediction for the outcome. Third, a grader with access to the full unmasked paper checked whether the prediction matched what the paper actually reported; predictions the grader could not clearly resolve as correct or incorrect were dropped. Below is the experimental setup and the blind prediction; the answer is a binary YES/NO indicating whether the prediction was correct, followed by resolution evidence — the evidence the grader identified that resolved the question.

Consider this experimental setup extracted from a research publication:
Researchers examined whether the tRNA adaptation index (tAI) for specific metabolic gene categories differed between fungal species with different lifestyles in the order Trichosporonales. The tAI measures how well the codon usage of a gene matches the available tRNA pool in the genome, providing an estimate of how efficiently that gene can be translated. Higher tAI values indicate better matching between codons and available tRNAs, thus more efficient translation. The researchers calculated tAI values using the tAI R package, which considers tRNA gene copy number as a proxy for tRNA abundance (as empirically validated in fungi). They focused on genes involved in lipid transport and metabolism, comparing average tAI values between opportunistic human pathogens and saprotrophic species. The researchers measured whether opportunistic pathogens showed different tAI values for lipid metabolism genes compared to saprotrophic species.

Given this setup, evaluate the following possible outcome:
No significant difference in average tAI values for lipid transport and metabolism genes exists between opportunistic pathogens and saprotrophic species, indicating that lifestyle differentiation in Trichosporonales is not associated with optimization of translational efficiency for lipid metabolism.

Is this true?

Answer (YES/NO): NO